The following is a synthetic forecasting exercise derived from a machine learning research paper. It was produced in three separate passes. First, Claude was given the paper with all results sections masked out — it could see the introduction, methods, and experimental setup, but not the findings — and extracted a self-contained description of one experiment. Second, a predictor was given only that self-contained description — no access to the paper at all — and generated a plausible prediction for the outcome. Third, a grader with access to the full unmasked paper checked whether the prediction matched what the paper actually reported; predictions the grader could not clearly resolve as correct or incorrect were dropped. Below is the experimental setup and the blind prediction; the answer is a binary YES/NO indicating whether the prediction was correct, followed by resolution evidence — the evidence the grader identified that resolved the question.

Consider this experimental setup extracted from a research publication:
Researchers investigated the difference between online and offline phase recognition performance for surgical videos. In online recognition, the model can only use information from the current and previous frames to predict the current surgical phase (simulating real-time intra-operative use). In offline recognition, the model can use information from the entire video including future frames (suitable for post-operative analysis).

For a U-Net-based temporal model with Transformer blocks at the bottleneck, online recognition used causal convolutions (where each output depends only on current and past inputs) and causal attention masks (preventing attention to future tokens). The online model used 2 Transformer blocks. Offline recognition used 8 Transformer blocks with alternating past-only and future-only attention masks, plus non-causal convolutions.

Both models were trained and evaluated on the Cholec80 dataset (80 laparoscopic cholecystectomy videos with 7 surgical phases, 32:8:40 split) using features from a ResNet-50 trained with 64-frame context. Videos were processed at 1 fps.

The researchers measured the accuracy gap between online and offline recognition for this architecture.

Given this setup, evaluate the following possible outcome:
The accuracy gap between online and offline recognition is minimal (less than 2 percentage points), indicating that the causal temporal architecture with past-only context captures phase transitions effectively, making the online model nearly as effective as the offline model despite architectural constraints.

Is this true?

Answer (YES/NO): NO